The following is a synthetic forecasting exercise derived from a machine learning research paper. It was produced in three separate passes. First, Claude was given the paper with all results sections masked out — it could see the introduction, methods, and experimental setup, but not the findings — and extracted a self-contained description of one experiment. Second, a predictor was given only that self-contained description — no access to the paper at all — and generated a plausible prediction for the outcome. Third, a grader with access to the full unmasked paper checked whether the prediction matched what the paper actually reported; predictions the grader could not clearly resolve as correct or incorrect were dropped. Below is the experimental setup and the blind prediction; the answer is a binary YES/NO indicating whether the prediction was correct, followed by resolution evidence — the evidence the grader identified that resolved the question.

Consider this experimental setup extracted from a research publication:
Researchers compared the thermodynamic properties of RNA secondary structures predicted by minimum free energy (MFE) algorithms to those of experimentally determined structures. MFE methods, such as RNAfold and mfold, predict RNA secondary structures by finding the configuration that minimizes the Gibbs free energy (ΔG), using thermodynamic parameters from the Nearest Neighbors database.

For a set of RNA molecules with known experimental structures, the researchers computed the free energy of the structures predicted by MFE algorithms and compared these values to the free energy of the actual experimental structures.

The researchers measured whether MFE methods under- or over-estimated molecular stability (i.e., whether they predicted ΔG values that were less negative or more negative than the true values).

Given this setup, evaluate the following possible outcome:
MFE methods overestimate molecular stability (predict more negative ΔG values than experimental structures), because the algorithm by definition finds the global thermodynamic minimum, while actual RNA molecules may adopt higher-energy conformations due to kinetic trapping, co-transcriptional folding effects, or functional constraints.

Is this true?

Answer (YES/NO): YES